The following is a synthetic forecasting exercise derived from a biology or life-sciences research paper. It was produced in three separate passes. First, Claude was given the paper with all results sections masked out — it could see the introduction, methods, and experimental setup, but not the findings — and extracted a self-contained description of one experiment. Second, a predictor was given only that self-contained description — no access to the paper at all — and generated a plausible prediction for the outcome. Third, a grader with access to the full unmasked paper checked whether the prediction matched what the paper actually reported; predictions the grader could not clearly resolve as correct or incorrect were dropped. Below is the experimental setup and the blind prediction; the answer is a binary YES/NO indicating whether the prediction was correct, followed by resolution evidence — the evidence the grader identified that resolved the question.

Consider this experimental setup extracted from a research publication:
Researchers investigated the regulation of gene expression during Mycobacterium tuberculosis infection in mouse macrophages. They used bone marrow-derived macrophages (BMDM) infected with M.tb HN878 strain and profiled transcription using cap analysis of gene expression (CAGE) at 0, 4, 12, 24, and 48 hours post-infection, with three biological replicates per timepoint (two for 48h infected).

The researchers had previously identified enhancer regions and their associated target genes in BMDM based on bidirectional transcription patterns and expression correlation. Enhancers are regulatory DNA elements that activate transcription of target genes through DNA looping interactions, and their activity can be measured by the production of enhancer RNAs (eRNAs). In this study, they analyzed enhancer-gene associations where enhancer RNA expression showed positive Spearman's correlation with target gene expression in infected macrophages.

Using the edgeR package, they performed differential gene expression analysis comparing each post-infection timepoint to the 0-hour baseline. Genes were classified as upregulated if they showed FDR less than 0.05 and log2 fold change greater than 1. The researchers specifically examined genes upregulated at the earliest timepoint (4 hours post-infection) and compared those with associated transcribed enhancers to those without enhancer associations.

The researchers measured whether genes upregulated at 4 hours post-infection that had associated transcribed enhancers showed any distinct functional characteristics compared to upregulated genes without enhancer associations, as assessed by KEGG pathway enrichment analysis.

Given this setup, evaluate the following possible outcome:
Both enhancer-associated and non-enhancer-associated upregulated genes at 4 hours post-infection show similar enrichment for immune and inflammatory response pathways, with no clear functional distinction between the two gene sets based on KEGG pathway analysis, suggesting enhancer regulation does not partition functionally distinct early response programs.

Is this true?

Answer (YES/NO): NO